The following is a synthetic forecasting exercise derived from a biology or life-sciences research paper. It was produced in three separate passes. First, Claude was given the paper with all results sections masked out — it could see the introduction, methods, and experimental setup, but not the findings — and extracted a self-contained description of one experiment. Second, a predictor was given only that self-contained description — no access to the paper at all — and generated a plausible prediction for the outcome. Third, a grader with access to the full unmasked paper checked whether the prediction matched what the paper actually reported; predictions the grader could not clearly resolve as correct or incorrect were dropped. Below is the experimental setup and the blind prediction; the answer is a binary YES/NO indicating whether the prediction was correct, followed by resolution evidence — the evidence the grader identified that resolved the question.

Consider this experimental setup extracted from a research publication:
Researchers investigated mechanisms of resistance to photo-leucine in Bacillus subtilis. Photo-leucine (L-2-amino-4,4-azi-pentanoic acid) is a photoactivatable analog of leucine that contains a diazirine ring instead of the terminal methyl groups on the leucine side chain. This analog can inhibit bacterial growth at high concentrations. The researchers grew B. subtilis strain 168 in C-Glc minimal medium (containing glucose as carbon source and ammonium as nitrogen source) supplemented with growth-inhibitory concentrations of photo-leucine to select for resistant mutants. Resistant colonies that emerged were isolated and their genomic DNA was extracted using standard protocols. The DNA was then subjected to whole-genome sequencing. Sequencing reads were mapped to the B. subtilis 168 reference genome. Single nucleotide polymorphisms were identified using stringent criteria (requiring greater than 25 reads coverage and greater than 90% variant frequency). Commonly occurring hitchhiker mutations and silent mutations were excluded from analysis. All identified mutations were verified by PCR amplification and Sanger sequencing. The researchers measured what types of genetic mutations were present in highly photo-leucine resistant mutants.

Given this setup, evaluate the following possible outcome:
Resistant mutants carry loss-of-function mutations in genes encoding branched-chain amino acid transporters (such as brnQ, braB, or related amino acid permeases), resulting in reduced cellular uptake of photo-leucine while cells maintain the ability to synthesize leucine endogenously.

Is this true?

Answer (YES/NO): NO